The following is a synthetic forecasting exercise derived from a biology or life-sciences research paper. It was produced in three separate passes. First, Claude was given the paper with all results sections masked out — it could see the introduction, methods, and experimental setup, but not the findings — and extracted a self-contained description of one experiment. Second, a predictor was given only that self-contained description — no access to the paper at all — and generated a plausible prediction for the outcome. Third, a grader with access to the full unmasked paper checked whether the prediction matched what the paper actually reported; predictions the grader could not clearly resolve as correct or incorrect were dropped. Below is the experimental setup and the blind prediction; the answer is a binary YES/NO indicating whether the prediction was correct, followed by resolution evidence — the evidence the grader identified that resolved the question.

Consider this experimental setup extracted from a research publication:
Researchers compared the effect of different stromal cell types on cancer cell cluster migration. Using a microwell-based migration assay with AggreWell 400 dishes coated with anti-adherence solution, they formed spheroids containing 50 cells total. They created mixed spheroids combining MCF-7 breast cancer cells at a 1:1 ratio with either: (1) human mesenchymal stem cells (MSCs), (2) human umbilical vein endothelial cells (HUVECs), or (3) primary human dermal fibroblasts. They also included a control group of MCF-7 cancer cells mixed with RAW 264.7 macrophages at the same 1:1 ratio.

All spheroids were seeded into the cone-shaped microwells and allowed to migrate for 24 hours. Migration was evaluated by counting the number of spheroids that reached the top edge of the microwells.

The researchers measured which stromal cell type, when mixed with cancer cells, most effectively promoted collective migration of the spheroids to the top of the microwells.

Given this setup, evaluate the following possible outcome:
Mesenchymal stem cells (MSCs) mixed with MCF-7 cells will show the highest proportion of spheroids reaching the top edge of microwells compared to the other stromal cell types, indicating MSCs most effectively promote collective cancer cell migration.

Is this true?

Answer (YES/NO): YES